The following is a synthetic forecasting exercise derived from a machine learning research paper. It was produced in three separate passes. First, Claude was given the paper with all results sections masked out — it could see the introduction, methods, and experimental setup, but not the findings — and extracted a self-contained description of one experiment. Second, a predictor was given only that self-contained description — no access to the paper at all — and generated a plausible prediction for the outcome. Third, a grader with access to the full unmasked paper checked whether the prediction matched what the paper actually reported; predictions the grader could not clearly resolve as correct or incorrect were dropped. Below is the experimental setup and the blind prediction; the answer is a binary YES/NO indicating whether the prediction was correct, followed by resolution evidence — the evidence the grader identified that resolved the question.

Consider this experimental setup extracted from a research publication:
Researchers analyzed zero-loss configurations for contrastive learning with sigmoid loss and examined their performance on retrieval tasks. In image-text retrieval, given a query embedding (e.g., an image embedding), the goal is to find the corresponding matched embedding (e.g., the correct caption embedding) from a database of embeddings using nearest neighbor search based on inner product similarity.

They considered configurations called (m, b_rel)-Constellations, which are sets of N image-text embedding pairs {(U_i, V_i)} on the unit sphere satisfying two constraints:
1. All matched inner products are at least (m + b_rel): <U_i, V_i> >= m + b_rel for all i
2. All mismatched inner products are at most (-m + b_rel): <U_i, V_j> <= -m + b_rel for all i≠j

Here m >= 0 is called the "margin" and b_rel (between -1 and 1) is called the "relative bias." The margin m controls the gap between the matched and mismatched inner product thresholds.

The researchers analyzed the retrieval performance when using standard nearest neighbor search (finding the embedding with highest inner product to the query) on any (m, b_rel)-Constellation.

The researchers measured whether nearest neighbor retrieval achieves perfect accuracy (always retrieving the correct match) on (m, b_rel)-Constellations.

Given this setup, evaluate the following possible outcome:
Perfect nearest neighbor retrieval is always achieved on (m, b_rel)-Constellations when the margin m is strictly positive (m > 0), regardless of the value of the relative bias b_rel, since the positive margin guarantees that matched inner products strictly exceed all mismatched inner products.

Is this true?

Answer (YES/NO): YES